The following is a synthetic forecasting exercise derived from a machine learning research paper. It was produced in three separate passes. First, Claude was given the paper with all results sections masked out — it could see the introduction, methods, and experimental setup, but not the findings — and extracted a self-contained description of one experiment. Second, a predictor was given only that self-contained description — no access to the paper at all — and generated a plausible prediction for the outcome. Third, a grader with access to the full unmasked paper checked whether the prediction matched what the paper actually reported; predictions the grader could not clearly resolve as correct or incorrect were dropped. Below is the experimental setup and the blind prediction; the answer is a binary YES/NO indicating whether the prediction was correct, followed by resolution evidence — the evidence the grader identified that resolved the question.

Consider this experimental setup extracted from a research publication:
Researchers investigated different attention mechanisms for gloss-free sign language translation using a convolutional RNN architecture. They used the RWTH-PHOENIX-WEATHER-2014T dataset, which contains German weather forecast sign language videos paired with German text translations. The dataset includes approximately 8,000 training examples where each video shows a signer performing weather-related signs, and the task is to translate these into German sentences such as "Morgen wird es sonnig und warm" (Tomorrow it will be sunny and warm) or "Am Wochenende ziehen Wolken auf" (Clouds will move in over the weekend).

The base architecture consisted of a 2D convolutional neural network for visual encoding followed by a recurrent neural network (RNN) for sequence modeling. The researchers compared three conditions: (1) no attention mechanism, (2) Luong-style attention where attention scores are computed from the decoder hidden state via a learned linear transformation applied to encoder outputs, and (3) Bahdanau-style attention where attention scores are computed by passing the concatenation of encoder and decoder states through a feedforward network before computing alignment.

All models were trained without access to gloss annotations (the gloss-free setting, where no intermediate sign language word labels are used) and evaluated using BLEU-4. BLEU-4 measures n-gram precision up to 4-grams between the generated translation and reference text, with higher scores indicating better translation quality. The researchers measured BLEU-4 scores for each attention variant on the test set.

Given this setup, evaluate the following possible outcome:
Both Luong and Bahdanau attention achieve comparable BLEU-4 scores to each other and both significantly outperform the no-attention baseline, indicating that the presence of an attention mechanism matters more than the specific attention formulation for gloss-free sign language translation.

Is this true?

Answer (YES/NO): NO